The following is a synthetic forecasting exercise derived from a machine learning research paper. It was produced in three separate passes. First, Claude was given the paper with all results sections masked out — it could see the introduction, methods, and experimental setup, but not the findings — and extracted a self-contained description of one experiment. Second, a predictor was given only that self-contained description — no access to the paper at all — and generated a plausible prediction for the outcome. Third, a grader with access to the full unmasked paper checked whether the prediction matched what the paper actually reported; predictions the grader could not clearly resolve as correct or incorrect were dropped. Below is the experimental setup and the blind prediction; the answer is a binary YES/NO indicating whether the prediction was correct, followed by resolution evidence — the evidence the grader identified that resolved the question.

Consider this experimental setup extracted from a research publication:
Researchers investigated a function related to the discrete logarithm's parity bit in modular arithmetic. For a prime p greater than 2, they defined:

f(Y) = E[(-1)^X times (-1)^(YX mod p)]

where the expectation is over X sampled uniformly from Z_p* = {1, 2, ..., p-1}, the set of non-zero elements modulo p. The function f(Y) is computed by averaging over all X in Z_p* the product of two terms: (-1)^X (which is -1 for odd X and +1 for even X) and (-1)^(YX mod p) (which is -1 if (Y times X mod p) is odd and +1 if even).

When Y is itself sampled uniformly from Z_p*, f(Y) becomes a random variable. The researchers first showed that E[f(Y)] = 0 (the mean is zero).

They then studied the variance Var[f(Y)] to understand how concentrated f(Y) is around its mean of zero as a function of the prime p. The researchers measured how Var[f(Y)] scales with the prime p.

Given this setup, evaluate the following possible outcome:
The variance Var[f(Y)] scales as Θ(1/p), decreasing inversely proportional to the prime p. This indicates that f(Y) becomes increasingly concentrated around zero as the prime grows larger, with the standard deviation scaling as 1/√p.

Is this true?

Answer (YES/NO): NO